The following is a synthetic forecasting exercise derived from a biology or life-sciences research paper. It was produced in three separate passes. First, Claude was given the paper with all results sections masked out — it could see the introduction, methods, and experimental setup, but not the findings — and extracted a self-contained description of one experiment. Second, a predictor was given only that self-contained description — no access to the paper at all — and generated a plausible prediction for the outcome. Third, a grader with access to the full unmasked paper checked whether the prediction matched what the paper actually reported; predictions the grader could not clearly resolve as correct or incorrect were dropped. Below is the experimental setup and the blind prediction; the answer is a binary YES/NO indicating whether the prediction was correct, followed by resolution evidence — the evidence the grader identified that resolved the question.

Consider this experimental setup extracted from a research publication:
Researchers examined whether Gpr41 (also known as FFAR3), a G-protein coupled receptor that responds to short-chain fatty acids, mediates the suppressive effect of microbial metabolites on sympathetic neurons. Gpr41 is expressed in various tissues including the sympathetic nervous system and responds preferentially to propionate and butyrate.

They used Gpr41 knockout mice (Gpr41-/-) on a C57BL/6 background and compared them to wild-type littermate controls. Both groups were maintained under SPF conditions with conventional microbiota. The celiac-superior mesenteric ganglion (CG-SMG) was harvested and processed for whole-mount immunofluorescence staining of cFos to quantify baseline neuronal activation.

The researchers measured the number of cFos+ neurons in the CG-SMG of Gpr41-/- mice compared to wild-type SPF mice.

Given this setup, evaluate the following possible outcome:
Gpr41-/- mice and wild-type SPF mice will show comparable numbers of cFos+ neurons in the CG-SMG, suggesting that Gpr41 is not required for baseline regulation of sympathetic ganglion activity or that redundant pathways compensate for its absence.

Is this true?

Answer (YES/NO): NO